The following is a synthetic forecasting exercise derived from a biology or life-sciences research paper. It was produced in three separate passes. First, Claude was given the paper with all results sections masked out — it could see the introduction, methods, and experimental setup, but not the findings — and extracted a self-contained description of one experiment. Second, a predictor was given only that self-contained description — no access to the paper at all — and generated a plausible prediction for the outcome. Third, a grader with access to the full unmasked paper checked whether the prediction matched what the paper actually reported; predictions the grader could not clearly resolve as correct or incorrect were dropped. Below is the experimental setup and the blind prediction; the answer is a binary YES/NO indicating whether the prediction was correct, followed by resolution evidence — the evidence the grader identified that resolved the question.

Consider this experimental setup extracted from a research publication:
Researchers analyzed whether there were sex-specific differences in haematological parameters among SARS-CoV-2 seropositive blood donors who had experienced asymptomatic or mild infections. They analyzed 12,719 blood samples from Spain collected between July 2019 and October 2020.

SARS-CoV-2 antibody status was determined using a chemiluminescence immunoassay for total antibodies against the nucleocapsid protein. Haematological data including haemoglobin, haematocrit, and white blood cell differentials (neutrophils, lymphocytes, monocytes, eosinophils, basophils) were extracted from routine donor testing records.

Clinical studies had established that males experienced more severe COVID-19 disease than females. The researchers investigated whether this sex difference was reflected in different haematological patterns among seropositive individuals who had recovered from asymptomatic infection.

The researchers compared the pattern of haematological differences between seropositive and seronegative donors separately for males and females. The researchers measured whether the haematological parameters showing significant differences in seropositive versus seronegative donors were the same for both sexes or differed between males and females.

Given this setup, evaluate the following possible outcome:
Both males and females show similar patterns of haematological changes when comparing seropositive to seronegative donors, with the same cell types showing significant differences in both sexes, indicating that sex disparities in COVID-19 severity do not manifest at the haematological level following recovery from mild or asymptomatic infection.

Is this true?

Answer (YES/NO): NO